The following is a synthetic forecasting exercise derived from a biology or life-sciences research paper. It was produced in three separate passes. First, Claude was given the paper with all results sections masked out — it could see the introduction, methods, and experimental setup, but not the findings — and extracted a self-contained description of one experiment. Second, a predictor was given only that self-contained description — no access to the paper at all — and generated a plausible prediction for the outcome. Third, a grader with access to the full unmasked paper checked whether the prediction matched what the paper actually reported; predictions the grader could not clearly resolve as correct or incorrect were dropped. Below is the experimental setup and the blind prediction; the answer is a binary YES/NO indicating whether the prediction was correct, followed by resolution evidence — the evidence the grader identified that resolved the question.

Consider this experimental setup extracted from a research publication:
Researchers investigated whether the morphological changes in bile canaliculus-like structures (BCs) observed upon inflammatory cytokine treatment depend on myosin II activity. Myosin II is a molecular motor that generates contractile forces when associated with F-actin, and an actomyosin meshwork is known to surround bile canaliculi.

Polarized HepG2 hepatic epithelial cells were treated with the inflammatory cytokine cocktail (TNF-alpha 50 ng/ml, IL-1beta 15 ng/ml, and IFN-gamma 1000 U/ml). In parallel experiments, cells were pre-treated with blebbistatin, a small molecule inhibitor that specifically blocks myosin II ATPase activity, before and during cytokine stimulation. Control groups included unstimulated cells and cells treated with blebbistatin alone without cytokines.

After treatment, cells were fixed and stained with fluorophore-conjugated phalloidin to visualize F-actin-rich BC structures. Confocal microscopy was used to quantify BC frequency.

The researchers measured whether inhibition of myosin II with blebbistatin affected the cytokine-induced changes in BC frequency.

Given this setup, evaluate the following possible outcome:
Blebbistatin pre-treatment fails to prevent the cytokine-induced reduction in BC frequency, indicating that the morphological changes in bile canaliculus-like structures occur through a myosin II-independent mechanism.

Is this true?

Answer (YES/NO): NO